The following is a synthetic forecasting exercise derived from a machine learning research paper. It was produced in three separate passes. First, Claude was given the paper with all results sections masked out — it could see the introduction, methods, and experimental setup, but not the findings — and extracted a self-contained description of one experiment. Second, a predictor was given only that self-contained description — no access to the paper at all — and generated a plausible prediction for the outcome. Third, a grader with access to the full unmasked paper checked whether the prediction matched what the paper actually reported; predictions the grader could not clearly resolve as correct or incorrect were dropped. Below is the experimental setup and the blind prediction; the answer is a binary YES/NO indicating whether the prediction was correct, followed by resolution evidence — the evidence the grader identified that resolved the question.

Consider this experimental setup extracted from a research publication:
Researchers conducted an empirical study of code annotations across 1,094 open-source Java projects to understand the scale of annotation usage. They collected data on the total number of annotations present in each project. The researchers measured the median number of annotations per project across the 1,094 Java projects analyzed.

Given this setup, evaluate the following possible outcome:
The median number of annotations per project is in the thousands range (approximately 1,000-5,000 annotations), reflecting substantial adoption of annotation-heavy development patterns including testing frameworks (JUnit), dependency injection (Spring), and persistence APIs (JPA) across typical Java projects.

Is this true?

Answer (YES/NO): YES